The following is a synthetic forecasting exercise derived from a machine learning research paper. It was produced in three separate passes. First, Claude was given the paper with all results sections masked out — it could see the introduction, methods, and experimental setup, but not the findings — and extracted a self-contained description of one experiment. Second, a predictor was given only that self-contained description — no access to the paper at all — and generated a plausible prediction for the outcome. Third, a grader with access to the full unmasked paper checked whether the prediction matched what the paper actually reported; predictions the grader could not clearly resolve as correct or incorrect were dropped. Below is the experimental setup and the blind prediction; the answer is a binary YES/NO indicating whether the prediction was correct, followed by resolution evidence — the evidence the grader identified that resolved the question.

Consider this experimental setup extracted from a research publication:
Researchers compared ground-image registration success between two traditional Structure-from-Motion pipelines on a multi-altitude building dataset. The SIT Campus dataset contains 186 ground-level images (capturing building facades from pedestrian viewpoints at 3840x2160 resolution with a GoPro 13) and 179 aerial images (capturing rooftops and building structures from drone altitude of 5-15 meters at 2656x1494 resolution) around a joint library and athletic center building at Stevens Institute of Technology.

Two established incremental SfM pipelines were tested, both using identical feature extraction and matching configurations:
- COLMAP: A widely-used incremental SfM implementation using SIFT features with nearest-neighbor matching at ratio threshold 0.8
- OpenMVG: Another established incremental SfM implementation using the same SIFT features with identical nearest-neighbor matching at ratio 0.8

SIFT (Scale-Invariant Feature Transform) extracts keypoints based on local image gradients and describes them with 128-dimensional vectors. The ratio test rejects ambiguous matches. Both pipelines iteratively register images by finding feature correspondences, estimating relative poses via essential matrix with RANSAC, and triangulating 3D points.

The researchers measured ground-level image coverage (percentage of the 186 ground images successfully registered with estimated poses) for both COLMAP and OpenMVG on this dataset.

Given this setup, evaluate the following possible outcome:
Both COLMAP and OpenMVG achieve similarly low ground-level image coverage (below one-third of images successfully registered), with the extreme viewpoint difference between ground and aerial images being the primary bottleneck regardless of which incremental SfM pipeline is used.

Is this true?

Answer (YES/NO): NO